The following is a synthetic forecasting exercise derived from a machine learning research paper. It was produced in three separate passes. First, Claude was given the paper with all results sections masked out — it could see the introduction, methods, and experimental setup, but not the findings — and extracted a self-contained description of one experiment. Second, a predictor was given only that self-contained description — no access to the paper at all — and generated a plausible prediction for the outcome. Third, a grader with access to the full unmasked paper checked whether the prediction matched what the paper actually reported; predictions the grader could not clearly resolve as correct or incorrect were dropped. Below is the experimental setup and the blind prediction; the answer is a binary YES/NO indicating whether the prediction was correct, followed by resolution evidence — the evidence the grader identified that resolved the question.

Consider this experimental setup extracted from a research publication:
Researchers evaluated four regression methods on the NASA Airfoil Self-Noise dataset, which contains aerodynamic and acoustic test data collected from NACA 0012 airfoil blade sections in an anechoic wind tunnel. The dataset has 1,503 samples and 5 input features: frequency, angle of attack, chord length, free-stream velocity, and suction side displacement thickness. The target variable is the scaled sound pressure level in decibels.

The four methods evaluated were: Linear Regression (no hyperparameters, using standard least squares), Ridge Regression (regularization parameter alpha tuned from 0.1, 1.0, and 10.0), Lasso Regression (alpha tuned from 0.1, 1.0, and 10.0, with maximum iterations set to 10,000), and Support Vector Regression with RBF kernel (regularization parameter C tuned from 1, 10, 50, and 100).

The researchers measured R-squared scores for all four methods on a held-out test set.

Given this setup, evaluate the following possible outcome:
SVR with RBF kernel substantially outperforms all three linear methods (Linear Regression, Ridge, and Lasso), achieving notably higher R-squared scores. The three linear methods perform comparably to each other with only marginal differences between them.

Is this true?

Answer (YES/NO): NO